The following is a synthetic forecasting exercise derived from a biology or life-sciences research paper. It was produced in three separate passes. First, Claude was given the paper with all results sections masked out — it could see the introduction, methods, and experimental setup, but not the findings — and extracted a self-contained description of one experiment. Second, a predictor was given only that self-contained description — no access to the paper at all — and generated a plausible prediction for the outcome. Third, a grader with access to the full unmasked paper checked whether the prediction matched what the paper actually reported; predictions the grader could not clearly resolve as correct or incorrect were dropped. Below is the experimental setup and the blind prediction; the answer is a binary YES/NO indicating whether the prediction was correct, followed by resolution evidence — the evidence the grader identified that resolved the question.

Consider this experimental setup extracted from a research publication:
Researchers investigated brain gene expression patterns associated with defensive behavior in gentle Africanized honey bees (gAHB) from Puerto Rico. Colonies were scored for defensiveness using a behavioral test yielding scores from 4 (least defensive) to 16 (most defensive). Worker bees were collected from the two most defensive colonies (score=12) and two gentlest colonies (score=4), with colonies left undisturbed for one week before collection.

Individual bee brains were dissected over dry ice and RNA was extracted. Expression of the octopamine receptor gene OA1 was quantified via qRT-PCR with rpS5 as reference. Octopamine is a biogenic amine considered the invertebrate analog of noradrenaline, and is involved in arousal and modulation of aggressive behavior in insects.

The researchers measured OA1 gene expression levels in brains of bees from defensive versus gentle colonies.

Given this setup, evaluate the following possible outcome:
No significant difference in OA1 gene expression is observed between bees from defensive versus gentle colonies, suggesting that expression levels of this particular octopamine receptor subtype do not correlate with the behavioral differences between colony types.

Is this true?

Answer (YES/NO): NO